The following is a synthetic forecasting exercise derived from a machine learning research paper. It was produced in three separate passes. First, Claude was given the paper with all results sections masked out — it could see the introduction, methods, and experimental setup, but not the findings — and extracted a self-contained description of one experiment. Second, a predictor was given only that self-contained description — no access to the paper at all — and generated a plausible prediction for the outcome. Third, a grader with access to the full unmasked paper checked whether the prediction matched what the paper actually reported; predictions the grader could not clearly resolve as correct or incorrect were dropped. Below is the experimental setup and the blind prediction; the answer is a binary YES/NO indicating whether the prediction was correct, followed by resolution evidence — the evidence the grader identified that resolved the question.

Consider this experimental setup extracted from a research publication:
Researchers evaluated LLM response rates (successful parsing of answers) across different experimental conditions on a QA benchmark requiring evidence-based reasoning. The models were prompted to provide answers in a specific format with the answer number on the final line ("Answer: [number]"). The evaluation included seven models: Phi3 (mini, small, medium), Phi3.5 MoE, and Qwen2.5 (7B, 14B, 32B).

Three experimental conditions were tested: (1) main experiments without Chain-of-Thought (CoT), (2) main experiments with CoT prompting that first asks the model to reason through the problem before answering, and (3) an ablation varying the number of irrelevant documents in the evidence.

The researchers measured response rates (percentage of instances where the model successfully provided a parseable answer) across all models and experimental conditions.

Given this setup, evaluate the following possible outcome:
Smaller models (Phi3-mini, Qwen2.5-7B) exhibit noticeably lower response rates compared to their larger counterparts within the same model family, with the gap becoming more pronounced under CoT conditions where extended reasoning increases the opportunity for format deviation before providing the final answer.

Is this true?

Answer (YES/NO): NO